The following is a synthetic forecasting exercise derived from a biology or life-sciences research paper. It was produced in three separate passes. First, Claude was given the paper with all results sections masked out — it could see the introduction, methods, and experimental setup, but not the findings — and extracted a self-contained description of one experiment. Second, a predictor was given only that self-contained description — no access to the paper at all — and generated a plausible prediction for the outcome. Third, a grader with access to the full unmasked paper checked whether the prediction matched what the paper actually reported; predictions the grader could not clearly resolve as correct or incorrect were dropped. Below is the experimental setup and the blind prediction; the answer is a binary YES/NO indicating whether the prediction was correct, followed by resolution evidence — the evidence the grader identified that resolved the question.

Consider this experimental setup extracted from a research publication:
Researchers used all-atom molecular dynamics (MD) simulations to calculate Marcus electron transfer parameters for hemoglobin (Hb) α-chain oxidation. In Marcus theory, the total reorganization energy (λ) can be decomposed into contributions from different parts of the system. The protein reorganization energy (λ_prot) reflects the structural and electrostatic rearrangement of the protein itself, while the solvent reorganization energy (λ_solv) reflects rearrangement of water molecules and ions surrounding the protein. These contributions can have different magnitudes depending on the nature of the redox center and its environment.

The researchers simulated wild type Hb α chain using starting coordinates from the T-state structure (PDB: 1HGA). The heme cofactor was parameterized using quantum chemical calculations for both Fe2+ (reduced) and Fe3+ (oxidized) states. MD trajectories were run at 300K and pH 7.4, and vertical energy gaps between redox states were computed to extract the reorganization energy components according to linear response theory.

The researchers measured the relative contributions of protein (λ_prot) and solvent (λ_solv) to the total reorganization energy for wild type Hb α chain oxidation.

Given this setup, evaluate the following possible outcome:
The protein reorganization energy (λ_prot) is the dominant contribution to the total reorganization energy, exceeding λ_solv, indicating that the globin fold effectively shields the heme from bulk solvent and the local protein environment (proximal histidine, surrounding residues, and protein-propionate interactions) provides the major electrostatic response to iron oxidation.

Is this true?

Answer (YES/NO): NO